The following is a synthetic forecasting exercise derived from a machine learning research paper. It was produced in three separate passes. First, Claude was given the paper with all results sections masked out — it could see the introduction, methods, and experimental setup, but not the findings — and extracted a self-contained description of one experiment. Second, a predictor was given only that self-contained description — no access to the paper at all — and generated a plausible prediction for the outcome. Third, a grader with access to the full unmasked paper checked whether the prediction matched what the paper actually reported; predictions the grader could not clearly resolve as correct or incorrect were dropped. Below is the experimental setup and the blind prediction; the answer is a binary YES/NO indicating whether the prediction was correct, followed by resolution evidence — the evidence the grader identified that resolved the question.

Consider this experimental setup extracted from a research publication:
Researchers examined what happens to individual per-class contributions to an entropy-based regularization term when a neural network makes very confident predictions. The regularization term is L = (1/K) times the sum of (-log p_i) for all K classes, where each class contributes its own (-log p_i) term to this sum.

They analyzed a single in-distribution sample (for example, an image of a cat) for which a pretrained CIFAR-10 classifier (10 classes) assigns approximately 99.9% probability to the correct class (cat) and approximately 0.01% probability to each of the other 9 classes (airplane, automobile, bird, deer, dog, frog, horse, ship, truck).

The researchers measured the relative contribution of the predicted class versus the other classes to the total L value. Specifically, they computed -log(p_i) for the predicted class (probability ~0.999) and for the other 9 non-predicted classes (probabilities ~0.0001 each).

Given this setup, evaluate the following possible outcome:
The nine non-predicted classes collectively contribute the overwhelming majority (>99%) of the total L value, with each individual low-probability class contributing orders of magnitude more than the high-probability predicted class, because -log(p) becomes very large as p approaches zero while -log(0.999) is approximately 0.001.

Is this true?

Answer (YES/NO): YES